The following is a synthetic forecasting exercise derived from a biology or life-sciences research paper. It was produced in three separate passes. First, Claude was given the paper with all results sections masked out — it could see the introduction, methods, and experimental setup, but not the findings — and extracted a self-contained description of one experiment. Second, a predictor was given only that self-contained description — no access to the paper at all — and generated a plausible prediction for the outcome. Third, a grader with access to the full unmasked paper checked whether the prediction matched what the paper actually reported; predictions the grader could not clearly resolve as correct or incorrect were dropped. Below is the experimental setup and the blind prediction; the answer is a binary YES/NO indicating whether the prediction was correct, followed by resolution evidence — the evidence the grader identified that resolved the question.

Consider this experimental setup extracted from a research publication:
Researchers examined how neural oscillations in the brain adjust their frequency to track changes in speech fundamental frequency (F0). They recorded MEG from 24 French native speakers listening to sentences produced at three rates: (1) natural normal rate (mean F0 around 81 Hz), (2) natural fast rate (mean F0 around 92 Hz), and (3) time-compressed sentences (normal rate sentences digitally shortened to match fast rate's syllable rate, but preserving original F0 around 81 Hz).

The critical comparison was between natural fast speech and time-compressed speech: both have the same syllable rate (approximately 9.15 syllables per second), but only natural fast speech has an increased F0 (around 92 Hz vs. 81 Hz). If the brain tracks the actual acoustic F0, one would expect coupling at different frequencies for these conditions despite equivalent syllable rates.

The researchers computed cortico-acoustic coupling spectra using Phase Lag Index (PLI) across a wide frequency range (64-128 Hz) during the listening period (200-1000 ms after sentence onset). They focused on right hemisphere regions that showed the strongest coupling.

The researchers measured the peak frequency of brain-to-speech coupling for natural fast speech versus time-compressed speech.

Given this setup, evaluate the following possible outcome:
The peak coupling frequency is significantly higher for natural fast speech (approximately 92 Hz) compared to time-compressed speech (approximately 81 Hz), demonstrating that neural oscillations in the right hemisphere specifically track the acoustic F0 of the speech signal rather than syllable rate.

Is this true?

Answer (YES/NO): YES